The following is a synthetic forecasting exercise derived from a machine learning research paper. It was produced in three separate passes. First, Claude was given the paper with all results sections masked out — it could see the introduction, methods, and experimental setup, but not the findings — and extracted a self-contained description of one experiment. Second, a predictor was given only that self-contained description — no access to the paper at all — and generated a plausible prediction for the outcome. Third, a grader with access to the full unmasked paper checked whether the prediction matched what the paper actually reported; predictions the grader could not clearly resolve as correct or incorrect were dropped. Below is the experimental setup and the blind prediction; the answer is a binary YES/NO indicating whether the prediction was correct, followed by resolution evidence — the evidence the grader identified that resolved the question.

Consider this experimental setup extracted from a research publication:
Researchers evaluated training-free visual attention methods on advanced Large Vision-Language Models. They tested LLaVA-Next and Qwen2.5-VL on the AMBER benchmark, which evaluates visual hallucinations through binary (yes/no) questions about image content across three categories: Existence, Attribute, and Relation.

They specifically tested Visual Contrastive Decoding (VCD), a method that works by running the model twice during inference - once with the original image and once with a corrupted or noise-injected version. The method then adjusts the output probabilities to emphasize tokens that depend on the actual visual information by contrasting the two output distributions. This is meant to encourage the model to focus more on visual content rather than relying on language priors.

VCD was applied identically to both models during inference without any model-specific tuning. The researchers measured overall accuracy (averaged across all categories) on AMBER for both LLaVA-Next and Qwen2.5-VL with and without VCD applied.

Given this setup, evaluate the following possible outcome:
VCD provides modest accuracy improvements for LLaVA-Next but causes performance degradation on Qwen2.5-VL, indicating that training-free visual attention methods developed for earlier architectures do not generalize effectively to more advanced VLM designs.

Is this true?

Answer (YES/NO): YES